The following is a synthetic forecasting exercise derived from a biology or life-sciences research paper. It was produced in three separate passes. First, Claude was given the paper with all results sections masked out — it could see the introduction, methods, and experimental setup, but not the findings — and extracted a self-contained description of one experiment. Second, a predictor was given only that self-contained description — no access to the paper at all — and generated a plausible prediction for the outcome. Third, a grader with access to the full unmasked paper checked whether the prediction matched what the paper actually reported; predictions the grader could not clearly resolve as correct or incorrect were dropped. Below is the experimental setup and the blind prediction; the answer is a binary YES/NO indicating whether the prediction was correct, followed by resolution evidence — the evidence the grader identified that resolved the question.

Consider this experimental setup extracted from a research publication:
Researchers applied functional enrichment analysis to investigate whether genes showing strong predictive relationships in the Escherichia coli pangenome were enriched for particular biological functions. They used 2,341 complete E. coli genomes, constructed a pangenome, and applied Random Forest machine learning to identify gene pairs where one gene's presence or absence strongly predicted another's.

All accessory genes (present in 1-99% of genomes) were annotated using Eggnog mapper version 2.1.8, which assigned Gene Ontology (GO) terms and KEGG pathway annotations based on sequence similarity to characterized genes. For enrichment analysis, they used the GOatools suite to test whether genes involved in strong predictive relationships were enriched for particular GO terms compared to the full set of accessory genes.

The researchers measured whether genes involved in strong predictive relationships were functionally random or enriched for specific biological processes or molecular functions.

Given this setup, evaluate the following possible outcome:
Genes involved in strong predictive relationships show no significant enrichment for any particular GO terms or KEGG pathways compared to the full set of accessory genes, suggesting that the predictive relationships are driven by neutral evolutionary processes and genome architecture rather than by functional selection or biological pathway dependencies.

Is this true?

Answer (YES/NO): NO